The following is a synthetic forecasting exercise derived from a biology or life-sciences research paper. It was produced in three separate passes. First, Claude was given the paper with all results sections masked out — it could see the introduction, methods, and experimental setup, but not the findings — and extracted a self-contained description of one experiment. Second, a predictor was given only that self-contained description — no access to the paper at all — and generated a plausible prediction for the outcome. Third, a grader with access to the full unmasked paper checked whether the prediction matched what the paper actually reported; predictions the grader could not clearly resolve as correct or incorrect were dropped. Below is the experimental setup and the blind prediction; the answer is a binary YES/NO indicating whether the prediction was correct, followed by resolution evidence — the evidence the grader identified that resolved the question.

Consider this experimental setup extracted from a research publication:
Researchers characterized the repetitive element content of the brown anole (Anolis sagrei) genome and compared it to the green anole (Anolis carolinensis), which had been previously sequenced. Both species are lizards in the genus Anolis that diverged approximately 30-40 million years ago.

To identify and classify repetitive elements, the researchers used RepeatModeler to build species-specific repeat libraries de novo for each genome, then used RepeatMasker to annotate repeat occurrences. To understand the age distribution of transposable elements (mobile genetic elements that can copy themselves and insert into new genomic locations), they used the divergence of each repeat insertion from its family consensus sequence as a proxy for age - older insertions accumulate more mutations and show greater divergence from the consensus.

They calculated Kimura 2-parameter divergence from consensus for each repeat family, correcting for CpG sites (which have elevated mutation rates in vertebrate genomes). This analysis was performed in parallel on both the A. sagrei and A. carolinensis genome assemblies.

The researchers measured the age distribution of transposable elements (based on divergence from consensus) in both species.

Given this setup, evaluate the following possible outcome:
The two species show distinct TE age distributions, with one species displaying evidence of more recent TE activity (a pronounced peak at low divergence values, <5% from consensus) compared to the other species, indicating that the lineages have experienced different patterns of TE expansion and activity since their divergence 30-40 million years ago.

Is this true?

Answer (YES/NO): YES